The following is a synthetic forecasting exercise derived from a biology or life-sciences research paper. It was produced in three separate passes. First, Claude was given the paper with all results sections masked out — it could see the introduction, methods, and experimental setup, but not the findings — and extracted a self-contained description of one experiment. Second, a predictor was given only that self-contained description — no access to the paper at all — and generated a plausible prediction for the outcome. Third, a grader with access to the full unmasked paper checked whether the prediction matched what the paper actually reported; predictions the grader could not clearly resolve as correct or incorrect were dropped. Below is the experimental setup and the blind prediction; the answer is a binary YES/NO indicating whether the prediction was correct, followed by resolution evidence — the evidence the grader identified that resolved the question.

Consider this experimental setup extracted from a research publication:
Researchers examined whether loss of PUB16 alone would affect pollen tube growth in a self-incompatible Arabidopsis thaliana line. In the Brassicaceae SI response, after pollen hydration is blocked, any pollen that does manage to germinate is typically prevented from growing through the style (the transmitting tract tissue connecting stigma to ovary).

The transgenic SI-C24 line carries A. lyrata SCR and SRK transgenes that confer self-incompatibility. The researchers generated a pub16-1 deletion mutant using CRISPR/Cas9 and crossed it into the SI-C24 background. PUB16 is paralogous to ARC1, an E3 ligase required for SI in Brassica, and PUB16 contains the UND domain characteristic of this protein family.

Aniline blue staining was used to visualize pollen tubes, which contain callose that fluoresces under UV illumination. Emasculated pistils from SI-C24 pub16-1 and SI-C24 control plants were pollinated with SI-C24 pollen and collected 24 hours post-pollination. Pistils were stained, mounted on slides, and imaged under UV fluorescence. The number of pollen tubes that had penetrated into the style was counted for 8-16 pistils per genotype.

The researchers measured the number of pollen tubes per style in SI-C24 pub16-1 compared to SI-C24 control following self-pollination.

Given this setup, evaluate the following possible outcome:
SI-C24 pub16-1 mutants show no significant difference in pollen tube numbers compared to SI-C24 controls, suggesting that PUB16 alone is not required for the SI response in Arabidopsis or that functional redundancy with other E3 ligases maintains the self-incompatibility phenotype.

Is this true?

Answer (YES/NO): YES